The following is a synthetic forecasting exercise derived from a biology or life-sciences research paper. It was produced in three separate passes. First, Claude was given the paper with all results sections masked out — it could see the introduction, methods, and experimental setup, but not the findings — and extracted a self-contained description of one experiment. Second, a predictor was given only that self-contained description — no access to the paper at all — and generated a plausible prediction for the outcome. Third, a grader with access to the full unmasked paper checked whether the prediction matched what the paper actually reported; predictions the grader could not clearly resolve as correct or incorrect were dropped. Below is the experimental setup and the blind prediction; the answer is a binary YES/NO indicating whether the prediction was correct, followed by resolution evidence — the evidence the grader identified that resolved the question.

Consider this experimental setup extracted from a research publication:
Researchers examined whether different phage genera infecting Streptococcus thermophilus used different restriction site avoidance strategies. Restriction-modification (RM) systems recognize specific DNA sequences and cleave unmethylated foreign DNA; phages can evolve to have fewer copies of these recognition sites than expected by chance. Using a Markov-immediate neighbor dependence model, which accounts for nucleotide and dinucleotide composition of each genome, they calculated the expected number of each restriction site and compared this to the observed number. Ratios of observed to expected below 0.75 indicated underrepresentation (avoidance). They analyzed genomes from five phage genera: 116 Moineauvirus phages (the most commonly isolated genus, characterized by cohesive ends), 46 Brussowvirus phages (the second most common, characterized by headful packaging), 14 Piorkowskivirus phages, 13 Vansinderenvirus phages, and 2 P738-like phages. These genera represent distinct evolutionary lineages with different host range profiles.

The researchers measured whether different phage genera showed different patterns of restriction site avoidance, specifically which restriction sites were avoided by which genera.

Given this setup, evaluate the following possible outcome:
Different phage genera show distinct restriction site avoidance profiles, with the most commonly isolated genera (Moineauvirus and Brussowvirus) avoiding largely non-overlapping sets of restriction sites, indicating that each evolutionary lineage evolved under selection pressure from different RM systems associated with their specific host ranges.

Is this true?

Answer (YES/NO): NO